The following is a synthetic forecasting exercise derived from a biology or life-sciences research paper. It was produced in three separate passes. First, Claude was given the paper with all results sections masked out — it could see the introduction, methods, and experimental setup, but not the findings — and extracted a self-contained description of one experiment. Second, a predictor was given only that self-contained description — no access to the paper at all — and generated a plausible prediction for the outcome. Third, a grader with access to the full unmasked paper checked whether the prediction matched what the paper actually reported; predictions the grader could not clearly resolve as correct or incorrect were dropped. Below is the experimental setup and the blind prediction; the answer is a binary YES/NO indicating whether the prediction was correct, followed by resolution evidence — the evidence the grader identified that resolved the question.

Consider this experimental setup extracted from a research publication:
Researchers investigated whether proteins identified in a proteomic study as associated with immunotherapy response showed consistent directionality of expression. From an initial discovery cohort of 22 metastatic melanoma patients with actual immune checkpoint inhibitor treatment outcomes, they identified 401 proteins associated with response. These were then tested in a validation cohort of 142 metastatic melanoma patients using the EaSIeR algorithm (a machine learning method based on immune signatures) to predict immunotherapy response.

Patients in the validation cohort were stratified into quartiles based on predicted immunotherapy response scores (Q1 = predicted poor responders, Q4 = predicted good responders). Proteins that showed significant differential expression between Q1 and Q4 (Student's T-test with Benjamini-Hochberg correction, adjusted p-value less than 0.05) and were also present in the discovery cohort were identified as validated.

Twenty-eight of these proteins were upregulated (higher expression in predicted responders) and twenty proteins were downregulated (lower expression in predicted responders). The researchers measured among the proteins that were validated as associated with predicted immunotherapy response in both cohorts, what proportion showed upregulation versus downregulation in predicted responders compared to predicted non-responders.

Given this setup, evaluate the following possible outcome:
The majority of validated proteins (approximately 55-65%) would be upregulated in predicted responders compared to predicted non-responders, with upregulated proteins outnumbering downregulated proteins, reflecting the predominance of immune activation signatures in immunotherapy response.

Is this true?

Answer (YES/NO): YES